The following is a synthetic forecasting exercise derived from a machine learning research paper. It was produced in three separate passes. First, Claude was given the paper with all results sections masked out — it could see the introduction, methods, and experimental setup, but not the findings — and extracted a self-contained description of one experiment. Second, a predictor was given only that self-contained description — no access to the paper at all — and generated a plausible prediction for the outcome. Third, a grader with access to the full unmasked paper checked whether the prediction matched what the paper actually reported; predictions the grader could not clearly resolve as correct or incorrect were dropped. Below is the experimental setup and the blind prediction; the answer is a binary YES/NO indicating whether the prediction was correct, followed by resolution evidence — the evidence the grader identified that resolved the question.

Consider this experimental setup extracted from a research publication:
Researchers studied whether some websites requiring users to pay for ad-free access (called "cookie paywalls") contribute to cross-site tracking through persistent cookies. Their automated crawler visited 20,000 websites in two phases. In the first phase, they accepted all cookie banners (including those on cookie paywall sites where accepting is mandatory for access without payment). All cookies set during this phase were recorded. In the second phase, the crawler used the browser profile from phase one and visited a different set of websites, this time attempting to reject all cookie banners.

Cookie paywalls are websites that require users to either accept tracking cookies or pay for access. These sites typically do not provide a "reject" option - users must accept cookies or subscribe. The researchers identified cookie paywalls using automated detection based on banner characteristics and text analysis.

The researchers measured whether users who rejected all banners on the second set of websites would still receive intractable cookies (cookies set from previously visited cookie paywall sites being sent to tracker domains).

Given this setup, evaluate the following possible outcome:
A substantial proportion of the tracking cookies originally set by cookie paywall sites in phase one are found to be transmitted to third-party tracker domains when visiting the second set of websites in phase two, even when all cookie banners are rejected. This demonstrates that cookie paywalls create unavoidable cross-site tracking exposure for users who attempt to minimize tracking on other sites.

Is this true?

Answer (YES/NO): YES